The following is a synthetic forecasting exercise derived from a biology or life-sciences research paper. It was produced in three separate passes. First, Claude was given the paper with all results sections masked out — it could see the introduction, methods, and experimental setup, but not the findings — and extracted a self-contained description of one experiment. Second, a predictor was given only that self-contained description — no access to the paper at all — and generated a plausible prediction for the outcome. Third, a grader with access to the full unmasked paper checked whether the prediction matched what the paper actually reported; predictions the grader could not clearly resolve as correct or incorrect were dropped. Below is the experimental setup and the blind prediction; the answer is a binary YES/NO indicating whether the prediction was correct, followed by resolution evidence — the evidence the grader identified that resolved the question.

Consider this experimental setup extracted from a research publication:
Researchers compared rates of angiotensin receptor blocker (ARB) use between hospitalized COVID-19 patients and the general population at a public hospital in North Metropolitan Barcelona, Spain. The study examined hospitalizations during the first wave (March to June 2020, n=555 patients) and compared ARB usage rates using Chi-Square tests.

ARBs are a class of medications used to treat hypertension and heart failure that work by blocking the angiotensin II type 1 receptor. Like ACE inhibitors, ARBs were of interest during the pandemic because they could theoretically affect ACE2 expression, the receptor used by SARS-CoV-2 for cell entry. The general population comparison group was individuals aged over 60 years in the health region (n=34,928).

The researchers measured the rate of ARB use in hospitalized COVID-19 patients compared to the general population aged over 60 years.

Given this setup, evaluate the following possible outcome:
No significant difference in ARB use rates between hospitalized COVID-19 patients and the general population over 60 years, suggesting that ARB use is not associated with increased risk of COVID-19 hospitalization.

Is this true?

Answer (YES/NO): NO